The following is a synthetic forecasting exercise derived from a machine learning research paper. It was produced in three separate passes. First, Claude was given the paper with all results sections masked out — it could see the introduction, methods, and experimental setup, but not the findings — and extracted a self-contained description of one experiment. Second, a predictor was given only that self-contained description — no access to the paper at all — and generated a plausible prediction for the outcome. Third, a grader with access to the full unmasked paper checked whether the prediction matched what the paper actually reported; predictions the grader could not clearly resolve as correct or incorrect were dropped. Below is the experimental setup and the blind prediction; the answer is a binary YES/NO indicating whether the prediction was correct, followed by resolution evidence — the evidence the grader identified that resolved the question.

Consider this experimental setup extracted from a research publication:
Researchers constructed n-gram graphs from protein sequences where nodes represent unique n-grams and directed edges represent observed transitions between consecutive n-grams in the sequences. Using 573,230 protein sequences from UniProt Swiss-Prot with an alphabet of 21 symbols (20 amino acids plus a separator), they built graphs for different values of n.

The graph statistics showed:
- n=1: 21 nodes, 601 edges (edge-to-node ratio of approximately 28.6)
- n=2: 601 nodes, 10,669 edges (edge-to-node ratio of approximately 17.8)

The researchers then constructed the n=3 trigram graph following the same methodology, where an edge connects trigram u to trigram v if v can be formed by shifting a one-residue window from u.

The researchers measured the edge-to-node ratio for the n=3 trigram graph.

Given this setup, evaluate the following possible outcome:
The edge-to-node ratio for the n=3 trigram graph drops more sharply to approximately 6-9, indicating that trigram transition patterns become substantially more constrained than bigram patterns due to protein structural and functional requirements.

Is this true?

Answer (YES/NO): NO